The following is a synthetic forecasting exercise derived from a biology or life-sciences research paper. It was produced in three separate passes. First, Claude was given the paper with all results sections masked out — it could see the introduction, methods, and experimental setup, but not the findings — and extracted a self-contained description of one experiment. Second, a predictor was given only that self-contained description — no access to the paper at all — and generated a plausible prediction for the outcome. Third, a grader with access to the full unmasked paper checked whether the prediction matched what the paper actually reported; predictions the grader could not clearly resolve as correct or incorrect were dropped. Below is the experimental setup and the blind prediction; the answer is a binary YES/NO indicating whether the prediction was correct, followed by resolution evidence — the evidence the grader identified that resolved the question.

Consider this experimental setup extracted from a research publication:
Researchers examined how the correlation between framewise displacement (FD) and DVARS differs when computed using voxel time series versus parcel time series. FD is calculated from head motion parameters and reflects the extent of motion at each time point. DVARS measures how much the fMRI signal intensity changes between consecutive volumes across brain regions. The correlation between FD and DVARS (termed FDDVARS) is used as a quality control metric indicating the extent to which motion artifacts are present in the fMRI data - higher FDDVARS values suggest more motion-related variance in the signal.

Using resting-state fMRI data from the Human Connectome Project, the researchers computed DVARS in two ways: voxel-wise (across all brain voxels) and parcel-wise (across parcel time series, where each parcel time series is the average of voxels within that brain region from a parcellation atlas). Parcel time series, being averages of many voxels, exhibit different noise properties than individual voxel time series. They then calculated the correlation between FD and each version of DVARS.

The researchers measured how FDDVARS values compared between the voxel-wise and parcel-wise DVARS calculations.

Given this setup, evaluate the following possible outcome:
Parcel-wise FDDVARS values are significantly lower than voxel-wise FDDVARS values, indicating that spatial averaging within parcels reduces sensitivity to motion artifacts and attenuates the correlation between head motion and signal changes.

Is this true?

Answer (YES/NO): YES